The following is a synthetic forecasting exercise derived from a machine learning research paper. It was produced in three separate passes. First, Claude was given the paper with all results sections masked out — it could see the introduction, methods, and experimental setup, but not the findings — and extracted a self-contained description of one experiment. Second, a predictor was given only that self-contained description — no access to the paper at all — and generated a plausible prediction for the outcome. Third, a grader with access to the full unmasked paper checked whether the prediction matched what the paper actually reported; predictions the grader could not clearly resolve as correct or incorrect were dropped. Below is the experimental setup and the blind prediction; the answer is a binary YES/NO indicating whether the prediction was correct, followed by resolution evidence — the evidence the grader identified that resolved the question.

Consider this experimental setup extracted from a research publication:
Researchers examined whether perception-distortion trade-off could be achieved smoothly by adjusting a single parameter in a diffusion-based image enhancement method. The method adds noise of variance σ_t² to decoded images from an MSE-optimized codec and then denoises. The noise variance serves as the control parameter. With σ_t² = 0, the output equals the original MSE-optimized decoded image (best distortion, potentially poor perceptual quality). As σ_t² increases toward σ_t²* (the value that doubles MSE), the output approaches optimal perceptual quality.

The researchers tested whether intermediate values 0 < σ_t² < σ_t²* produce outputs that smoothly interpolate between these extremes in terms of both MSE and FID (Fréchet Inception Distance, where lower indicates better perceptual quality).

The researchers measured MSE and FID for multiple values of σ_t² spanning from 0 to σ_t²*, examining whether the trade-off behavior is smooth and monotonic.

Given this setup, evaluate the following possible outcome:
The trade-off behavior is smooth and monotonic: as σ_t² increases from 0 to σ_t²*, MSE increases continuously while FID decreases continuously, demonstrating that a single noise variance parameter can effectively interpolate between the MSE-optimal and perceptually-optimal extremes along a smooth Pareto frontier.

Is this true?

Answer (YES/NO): YES